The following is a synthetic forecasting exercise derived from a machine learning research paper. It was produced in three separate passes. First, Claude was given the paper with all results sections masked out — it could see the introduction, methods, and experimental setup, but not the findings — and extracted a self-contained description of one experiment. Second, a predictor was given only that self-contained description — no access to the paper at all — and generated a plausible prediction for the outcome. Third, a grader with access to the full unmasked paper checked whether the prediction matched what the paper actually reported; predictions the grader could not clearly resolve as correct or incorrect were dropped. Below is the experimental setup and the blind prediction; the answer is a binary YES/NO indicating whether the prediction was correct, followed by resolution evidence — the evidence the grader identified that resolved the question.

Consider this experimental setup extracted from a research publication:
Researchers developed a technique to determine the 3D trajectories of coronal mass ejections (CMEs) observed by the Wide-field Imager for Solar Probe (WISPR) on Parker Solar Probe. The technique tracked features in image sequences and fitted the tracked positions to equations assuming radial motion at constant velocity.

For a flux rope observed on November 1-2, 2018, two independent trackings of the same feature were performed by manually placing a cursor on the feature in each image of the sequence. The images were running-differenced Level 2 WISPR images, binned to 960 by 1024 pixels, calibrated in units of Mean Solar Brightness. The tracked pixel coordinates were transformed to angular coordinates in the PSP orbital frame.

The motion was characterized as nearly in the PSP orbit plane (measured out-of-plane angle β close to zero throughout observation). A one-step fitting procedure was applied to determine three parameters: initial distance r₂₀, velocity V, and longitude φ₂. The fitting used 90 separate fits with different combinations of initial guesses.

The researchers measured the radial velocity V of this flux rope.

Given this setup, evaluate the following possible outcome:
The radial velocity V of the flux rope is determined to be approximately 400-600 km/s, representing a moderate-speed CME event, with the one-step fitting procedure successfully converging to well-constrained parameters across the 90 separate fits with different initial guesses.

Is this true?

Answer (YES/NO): NO